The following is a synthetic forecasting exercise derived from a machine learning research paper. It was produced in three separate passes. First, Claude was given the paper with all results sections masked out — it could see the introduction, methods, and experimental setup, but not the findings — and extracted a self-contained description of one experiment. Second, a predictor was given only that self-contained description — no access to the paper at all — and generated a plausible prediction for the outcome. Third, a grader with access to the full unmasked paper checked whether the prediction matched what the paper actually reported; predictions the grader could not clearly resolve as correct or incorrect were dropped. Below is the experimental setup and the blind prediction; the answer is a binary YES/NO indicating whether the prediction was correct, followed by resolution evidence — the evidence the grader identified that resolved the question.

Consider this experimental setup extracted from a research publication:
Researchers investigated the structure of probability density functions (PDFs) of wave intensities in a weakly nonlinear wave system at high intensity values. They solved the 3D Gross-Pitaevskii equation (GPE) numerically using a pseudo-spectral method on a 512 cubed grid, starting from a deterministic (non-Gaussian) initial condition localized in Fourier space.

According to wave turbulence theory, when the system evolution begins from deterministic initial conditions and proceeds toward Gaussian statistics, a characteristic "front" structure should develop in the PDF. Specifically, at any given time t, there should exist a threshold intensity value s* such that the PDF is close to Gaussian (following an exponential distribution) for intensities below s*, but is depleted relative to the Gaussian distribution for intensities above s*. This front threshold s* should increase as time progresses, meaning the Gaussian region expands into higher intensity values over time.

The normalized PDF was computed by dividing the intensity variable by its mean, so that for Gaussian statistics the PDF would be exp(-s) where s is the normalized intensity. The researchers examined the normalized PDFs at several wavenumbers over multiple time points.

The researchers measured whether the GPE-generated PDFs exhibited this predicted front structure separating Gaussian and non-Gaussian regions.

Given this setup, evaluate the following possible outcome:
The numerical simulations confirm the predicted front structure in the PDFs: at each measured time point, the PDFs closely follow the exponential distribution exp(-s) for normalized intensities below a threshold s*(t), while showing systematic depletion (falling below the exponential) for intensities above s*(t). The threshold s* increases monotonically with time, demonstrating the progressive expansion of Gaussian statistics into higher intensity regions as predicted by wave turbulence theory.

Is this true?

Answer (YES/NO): YES